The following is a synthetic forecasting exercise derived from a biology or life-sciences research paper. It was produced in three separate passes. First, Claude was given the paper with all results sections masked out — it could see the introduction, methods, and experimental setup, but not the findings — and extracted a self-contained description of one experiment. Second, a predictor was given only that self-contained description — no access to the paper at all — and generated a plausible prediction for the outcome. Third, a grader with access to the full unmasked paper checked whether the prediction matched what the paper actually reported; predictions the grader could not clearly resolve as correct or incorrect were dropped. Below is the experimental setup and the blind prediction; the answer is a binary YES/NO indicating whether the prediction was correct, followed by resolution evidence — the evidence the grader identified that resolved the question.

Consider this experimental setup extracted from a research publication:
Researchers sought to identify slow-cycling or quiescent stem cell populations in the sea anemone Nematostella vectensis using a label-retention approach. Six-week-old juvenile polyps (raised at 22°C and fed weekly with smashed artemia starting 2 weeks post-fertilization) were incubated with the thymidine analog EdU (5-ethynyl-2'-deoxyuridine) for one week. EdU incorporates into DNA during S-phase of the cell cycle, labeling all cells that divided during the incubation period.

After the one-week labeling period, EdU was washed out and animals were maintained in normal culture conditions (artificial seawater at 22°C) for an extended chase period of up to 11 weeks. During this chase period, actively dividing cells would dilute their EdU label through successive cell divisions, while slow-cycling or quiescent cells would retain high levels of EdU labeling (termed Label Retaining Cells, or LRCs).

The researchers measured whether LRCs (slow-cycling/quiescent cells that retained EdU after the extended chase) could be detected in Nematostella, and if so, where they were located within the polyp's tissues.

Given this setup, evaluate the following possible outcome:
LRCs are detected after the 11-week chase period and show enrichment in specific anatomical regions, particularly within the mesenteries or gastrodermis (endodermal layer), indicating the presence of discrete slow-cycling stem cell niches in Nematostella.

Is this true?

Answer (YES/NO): YES